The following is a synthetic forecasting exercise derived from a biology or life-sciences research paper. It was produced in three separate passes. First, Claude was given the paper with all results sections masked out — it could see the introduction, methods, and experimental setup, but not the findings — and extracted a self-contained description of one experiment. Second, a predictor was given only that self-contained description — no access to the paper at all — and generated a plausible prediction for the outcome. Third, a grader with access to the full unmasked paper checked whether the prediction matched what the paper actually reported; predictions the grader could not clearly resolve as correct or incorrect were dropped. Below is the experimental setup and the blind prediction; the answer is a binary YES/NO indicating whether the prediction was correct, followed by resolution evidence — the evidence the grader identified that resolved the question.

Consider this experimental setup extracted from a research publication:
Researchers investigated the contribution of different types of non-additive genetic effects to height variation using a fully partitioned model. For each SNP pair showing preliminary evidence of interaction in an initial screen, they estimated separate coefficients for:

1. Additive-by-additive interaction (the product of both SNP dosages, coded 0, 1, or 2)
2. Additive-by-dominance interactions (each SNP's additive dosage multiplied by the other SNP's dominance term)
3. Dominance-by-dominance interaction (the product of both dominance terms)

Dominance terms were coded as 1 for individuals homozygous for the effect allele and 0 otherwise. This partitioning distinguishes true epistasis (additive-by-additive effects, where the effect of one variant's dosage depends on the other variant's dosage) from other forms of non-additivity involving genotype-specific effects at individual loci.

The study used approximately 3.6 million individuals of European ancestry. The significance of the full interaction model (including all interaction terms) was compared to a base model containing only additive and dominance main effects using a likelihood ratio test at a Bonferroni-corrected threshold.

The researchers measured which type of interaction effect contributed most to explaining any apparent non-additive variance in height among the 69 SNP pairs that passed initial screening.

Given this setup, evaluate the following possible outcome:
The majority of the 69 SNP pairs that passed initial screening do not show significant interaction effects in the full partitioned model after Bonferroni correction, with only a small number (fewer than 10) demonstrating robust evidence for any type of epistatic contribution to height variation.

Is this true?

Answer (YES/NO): NO